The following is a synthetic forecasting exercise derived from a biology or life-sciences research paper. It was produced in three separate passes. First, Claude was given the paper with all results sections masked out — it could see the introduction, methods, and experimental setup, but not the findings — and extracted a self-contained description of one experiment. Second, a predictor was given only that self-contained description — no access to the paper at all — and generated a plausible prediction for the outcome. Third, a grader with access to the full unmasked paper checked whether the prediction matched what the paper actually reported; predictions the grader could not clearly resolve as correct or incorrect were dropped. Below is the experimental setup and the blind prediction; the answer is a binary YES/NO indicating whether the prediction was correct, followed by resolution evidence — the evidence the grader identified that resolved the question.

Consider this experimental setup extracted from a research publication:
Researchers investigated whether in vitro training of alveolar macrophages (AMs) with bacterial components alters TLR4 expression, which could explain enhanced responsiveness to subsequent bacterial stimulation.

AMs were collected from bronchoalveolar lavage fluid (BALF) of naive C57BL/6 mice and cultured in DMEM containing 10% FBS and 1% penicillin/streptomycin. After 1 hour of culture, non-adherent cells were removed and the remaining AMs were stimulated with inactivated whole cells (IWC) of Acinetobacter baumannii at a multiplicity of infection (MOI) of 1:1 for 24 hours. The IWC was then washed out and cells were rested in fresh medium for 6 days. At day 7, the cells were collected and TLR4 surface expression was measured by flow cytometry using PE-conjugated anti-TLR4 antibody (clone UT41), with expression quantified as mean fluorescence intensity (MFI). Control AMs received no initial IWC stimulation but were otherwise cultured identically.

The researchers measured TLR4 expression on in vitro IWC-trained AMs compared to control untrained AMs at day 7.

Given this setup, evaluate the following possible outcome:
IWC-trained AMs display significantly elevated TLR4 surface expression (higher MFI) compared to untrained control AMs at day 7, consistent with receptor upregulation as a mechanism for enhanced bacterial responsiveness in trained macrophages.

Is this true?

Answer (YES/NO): YES